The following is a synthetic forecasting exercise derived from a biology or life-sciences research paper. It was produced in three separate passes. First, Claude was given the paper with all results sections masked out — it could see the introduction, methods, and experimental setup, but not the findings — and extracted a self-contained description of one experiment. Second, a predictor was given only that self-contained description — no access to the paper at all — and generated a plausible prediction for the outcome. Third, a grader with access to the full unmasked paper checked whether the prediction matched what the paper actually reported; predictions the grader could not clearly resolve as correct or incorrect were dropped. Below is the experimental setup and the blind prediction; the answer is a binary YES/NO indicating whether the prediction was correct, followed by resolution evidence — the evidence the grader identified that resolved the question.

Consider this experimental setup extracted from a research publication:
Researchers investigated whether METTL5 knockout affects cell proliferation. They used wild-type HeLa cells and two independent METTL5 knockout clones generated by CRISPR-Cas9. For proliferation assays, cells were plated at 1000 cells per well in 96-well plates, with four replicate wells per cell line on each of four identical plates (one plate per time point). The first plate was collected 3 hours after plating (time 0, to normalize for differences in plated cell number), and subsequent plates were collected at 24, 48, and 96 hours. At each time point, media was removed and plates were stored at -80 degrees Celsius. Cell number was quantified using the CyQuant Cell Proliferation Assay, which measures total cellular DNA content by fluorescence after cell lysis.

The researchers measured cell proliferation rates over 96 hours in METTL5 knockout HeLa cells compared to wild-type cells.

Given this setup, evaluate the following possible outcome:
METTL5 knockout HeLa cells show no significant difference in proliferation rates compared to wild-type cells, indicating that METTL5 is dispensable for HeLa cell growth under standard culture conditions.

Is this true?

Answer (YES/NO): NO